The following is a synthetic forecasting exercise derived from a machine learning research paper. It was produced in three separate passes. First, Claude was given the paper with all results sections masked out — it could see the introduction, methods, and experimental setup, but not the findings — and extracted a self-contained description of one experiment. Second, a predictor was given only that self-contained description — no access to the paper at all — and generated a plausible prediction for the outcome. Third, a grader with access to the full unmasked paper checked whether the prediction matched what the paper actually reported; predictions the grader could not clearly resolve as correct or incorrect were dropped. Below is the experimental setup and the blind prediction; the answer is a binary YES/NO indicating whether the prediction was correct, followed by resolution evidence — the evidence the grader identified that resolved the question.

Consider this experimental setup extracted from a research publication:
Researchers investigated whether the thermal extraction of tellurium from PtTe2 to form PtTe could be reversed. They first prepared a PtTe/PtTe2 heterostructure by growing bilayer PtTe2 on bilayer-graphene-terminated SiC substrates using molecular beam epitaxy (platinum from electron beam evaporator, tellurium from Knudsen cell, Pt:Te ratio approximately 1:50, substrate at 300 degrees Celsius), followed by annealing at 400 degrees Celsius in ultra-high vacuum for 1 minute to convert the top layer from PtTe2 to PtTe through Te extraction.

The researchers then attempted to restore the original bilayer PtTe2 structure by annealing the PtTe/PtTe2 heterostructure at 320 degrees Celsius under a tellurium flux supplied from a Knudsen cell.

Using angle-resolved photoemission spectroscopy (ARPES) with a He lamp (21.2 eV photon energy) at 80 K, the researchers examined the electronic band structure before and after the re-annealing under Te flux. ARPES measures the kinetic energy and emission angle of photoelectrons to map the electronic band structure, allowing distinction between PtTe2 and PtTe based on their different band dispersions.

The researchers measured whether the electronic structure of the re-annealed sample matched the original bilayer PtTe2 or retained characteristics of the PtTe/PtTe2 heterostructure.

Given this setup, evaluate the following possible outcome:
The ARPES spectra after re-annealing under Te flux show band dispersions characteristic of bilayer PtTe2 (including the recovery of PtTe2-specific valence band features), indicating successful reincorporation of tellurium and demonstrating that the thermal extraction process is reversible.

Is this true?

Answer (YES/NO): YES